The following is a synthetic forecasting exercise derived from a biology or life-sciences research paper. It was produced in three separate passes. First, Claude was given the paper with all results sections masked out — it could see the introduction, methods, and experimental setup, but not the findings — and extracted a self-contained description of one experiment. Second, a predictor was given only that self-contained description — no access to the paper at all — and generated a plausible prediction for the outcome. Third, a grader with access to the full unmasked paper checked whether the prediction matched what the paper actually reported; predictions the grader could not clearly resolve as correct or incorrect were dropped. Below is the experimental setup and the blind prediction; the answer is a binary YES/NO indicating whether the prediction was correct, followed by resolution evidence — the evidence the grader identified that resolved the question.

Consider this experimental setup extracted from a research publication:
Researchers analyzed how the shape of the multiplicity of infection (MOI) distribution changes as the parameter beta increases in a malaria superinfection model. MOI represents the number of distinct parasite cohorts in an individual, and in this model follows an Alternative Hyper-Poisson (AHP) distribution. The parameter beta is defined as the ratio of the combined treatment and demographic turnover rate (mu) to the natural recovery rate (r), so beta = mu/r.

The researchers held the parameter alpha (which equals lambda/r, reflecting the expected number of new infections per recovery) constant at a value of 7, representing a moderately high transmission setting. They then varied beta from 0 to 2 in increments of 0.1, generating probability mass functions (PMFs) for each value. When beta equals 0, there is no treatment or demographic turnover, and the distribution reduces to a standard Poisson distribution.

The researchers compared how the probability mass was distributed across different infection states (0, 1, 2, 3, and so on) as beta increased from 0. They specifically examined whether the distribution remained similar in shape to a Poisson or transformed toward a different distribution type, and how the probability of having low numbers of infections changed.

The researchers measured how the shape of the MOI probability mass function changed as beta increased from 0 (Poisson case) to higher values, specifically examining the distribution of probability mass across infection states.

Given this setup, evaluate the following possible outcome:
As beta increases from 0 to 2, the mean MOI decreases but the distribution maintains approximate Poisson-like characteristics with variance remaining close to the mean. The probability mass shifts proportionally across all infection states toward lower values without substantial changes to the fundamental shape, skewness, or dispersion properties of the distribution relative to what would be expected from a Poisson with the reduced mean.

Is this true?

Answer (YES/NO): NO